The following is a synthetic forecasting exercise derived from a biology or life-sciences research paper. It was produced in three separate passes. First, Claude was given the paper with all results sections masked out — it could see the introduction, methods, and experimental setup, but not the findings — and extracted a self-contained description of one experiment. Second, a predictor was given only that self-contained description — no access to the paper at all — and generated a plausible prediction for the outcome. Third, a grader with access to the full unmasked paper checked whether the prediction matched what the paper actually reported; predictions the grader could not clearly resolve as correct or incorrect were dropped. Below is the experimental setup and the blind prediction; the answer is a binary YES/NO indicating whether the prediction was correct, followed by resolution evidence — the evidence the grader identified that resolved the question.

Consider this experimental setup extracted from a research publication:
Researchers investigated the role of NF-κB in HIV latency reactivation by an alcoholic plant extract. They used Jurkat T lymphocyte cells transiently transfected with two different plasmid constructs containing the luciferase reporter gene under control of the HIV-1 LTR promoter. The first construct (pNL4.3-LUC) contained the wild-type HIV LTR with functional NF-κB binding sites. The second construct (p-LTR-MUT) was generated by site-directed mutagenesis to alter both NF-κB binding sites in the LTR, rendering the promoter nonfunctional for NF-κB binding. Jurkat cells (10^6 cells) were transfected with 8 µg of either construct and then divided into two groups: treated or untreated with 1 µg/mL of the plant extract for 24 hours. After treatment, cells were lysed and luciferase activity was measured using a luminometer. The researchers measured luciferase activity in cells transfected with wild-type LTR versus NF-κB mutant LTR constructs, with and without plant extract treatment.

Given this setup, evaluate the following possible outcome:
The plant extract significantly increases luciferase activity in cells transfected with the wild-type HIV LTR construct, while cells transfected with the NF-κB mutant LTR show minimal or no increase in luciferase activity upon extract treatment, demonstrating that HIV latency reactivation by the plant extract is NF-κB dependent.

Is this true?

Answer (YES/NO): YES